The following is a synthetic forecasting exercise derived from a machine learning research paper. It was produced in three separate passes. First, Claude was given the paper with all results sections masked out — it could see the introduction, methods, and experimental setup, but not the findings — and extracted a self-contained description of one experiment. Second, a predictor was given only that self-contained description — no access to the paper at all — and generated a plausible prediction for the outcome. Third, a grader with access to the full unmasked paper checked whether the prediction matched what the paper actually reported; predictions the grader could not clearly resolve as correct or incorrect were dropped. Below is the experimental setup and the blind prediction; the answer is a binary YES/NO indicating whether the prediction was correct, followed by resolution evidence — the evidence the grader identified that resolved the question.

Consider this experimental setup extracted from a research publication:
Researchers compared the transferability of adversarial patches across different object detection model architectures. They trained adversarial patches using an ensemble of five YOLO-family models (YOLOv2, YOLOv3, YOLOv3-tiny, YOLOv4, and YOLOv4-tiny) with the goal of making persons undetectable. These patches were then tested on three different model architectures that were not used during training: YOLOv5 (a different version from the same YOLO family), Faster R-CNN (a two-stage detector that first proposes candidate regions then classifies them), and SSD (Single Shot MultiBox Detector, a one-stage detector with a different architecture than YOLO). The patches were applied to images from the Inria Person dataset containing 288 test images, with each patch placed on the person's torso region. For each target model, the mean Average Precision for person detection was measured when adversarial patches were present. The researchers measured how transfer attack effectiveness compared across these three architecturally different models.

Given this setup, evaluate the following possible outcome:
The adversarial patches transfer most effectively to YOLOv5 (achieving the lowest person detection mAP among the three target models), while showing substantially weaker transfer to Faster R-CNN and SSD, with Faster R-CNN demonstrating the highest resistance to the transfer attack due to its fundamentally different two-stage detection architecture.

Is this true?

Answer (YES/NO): NO